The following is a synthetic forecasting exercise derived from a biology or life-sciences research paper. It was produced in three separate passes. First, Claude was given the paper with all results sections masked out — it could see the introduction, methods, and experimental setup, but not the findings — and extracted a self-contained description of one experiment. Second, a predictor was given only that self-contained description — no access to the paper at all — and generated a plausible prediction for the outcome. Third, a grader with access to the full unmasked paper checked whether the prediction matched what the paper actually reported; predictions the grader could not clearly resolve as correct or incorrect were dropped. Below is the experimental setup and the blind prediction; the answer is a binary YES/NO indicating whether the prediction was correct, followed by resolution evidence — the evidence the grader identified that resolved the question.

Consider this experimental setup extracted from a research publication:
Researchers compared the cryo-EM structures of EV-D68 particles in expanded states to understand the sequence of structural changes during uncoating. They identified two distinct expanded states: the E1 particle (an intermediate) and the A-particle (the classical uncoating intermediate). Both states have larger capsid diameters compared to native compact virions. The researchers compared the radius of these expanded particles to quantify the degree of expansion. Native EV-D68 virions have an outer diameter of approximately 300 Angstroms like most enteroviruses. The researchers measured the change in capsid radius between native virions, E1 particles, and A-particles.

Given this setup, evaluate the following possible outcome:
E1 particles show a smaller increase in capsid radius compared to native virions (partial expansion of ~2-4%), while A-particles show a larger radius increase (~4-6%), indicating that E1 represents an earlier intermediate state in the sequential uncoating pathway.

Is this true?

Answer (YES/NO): NO